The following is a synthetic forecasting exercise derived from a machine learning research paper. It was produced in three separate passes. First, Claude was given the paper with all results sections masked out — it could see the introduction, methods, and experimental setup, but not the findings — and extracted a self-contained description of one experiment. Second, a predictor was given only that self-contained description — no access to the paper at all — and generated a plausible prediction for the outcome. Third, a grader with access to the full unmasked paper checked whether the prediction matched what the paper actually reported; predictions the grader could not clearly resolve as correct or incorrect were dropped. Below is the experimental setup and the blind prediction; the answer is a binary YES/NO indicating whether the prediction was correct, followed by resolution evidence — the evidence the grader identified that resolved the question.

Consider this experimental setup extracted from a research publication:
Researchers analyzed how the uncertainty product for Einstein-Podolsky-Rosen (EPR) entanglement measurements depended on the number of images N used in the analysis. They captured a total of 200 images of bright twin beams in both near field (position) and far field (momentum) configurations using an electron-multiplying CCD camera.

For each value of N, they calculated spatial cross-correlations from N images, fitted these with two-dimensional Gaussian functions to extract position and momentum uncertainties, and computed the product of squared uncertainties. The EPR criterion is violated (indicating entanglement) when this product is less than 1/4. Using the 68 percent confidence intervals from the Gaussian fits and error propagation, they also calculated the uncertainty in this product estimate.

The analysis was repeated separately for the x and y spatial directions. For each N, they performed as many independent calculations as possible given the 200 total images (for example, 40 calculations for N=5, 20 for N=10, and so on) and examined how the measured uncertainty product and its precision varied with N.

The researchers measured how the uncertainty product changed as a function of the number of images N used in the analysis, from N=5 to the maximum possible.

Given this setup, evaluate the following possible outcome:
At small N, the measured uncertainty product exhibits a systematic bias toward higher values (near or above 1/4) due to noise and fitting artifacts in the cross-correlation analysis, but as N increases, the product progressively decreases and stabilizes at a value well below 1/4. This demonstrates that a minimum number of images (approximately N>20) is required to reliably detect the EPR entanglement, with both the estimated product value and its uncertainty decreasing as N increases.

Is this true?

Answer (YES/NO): NO